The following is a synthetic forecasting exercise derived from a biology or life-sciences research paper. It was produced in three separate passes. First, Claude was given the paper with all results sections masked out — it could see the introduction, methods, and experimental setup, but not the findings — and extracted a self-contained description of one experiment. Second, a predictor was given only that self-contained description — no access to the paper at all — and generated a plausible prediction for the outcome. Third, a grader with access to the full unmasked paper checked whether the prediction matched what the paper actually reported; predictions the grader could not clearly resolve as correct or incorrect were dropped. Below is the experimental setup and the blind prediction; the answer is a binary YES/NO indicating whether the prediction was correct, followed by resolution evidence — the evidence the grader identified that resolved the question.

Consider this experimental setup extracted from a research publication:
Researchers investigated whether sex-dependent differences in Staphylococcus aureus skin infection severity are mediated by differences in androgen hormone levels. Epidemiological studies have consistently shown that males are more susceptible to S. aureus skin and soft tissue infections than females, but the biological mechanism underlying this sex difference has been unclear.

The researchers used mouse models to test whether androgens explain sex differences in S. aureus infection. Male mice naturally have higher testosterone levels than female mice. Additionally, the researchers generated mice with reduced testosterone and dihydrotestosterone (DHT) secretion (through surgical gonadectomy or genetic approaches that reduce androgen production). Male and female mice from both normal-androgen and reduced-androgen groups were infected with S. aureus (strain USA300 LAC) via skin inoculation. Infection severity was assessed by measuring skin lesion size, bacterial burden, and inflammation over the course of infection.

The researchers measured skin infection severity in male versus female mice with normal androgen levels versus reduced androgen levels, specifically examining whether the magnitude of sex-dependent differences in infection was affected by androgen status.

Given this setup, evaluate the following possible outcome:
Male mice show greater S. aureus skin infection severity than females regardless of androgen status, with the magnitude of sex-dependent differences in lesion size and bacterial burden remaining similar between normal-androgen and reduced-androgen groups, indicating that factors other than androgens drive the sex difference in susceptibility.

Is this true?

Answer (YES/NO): NO